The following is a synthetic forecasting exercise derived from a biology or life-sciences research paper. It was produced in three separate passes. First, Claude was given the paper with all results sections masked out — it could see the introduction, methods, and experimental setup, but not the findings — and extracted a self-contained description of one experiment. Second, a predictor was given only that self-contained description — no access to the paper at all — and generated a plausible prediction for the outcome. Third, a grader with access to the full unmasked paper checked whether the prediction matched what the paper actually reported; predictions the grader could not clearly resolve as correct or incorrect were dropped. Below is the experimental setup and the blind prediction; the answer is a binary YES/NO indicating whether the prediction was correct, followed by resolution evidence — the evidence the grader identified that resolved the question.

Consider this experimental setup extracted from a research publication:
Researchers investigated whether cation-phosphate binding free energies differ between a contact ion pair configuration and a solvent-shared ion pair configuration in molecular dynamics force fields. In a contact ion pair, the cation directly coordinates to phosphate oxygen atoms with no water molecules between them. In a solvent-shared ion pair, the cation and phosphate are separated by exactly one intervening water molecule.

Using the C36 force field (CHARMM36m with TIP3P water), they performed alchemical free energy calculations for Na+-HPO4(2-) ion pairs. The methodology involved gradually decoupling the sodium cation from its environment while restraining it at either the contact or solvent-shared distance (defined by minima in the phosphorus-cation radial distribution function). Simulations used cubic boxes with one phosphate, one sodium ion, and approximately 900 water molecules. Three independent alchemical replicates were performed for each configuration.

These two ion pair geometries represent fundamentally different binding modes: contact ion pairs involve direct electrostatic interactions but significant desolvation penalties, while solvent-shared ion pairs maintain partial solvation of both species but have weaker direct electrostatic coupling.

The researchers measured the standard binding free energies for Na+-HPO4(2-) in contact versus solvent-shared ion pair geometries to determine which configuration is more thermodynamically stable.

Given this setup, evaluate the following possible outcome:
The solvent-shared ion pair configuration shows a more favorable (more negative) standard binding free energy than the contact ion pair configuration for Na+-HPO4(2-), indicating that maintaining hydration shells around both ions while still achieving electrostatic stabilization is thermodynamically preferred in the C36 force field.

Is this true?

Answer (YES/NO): NO